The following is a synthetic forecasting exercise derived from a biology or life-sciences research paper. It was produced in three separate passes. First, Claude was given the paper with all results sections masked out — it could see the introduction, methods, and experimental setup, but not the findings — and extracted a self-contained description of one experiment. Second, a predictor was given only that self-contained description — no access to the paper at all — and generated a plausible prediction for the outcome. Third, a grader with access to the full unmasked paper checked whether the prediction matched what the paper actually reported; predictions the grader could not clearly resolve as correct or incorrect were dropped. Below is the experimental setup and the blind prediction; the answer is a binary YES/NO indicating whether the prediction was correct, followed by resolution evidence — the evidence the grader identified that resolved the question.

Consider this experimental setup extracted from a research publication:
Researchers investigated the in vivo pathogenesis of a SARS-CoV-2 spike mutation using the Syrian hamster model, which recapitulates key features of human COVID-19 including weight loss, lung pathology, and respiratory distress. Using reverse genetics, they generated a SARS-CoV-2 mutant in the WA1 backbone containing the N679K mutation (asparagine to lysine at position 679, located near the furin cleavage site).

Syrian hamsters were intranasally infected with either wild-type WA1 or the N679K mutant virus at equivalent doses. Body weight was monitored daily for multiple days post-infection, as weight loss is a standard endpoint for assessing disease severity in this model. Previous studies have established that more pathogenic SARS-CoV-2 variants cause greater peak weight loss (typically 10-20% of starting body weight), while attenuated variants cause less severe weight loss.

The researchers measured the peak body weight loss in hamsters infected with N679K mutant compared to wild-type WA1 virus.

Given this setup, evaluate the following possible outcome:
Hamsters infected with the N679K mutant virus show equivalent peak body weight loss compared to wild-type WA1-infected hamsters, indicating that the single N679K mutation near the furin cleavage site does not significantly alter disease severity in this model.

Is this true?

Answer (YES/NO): NO